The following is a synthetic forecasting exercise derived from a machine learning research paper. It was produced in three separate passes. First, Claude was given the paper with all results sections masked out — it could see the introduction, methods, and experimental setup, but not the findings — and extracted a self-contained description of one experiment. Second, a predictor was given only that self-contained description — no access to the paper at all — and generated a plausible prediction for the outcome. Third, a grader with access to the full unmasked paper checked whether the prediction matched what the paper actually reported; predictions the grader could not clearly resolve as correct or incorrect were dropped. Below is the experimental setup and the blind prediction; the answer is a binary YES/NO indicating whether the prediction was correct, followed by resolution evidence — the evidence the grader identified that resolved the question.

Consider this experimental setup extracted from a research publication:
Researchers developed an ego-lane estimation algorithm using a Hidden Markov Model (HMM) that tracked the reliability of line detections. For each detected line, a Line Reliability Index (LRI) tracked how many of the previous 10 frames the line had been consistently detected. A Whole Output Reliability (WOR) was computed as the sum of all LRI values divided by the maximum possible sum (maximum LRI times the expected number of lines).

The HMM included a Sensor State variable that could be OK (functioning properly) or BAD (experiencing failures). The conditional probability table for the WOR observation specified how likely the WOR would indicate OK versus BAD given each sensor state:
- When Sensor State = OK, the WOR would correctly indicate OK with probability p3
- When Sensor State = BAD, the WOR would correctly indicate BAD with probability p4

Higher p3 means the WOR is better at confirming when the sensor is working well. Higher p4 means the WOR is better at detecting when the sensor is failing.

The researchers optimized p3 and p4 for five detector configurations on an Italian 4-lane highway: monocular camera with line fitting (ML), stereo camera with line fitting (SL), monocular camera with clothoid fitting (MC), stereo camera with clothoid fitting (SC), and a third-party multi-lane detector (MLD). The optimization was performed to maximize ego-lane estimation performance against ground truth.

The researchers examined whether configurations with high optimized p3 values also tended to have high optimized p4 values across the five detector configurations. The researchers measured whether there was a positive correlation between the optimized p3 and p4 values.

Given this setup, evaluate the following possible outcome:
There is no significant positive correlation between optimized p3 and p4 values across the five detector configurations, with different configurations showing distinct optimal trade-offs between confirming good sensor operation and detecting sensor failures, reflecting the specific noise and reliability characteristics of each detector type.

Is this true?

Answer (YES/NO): YES